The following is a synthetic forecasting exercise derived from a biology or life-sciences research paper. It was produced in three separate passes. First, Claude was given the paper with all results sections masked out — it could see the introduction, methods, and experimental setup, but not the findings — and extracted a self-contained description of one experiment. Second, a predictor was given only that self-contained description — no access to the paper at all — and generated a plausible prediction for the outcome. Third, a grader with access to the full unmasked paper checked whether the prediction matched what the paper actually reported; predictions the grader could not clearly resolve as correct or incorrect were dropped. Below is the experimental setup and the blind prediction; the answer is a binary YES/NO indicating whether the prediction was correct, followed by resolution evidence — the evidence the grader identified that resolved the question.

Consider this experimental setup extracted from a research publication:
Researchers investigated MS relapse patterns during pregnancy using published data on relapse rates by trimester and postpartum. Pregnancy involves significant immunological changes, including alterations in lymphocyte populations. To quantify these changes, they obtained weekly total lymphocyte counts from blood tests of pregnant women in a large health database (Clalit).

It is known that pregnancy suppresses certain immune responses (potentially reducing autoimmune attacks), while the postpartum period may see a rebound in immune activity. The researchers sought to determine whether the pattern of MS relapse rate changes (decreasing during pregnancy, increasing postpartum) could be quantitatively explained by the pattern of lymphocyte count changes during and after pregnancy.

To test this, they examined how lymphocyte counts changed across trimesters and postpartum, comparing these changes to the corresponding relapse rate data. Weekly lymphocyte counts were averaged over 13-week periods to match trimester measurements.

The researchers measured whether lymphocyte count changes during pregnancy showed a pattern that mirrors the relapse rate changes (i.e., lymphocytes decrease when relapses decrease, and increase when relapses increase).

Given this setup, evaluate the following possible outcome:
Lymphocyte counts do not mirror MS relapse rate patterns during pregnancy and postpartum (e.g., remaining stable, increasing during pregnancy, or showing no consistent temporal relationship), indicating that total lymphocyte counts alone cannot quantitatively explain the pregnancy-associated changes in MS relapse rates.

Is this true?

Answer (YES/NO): NO